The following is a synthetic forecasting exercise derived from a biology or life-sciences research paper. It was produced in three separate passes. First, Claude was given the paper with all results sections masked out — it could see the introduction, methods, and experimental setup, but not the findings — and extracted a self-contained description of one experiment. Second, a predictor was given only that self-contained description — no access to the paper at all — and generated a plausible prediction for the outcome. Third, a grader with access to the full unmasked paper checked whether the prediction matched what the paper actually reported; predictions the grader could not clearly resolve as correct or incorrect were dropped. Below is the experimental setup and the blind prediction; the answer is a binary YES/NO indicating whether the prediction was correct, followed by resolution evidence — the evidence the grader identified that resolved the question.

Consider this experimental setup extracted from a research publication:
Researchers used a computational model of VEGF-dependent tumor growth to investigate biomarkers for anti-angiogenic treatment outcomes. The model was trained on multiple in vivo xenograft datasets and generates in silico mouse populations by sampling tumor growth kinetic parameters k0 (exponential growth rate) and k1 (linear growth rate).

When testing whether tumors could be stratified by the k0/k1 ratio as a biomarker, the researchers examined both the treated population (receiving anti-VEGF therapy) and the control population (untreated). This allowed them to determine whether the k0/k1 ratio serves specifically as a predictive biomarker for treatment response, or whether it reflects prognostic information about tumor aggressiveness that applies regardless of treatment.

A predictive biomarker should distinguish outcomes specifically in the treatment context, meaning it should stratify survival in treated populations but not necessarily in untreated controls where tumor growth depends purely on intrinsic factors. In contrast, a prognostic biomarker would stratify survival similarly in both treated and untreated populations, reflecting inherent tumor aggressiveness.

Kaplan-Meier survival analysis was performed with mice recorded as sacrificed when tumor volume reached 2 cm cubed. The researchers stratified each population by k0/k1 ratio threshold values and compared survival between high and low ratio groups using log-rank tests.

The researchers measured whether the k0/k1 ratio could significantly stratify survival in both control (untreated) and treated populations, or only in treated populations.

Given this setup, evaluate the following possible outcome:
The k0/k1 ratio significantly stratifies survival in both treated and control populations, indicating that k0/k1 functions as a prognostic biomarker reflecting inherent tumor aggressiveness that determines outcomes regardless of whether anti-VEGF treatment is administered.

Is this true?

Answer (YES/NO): YES